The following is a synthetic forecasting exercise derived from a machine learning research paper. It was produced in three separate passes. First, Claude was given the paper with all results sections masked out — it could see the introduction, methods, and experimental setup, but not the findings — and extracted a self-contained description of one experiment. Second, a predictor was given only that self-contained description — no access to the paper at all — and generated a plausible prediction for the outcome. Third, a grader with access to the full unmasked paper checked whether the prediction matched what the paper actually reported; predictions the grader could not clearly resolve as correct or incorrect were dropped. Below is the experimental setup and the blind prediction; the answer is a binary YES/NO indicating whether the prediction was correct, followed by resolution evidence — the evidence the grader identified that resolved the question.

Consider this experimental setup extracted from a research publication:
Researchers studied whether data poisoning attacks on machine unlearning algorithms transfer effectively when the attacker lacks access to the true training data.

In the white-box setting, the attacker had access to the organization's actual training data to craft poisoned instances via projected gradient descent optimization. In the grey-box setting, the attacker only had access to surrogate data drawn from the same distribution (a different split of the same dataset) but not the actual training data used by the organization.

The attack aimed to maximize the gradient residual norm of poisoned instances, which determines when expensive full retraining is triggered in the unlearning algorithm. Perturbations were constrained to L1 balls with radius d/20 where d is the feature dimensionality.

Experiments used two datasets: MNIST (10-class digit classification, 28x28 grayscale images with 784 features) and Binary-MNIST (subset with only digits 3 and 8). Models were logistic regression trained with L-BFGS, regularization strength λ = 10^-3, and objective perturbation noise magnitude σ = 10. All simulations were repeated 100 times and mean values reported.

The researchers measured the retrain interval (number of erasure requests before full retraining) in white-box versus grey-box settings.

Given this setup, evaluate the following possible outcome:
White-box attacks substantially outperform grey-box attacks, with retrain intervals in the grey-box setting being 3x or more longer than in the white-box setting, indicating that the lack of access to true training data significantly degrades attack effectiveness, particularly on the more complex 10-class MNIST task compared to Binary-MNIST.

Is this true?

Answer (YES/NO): NO